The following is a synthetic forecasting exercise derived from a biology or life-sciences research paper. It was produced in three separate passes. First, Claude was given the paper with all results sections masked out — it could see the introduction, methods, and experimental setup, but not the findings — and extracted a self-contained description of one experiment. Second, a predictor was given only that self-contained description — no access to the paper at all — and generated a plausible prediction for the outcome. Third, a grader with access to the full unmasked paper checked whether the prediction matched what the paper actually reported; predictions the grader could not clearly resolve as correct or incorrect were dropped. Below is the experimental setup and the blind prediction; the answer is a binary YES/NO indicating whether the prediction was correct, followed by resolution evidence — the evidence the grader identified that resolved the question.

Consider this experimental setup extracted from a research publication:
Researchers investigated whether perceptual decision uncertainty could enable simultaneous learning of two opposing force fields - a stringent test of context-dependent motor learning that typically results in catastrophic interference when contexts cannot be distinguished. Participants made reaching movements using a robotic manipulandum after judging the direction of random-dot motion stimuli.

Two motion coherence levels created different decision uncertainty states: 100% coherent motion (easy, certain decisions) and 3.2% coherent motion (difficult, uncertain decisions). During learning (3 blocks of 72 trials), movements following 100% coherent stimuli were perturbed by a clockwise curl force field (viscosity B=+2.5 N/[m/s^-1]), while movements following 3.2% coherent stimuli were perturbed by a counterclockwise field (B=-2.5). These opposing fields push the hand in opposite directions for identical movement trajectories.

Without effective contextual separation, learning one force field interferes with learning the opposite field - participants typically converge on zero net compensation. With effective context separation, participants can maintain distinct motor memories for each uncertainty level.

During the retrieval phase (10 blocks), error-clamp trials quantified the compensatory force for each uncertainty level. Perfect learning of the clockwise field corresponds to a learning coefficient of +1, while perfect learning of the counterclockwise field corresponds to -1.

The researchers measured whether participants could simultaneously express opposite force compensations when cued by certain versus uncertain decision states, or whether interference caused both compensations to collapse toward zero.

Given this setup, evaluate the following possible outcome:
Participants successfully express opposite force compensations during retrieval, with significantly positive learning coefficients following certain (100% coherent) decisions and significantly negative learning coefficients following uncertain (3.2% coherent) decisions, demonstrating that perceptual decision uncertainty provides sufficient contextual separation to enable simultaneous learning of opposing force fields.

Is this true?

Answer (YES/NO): YES